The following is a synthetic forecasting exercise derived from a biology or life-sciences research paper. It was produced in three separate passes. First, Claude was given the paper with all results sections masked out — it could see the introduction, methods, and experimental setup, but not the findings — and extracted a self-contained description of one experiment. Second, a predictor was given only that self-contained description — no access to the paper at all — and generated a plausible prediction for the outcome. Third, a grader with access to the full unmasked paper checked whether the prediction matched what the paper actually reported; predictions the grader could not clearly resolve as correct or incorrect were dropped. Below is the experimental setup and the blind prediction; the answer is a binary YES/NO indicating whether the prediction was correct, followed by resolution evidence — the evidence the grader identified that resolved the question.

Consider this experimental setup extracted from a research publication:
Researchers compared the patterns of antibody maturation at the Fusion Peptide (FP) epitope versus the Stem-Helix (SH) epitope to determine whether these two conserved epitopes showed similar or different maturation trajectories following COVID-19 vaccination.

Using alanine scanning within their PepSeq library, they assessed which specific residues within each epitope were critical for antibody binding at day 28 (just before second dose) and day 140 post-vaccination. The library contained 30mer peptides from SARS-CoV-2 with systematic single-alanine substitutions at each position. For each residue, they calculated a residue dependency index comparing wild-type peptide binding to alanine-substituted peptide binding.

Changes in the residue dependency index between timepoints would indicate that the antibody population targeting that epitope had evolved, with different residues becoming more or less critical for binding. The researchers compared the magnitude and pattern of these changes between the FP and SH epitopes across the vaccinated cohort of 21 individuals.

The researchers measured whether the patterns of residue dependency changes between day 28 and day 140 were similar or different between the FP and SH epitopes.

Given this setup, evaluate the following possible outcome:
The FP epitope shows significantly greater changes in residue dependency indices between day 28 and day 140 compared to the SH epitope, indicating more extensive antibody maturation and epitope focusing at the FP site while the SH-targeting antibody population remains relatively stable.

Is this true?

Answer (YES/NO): NO